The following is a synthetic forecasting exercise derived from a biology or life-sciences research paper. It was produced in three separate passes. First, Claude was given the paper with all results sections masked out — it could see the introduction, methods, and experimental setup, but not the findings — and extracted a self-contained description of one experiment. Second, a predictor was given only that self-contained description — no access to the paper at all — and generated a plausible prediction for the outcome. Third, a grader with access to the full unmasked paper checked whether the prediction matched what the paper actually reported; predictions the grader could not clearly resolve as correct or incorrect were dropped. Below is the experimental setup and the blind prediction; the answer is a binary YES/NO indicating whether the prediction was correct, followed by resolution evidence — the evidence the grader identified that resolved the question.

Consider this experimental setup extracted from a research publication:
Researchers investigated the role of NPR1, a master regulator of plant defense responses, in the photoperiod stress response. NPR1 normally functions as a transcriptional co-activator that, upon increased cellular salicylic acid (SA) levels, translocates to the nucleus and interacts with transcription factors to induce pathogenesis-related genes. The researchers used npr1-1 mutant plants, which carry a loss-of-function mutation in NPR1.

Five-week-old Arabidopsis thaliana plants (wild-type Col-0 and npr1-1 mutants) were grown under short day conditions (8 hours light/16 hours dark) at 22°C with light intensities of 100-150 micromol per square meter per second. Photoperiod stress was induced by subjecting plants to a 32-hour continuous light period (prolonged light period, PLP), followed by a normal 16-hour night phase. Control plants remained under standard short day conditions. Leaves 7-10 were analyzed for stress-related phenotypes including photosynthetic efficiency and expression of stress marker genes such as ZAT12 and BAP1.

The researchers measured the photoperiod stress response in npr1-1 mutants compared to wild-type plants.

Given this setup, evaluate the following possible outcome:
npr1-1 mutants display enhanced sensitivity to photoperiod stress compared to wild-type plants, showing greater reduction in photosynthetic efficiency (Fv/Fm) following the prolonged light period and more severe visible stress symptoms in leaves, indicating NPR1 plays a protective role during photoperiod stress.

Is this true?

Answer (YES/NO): NO